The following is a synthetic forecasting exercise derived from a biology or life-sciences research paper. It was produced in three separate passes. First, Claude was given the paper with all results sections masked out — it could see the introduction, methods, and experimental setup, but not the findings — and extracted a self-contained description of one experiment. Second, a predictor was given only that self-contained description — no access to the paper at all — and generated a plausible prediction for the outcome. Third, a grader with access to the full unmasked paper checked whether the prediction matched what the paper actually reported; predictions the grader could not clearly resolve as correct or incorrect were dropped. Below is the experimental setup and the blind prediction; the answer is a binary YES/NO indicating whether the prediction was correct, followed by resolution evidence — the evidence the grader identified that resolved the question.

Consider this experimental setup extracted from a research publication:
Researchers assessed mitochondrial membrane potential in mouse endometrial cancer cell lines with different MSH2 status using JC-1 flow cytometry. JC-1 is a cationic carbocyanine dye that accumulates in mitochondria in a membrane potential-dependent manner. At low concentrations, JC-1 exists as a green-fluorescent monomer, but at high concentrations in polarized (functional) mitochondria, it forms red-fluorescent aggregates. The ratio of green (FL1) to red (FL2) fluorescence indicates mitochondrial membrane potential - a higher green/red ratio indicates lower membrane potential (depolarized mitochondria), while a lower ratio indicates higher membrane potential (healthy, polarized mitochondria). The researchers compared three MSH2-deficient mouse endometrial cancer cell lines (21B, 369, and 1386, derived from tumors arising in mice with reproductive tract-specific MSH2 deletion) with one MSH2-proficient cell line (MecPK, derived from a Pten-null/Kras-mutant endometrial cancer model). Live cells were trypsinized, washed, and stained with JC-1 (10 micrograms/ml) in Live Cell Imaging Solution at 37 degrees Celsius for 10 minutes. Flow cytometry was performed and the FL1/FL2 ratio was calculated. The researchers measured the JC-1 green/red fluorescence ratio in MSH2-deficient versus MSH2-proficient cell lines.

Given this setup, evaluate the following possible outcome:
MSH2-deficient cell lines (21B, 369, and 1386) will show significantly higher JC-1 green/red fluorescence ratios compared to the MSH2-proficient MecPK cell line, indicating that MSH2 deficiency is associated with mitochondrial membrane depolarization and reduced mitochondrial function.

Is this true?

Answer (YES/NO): YES